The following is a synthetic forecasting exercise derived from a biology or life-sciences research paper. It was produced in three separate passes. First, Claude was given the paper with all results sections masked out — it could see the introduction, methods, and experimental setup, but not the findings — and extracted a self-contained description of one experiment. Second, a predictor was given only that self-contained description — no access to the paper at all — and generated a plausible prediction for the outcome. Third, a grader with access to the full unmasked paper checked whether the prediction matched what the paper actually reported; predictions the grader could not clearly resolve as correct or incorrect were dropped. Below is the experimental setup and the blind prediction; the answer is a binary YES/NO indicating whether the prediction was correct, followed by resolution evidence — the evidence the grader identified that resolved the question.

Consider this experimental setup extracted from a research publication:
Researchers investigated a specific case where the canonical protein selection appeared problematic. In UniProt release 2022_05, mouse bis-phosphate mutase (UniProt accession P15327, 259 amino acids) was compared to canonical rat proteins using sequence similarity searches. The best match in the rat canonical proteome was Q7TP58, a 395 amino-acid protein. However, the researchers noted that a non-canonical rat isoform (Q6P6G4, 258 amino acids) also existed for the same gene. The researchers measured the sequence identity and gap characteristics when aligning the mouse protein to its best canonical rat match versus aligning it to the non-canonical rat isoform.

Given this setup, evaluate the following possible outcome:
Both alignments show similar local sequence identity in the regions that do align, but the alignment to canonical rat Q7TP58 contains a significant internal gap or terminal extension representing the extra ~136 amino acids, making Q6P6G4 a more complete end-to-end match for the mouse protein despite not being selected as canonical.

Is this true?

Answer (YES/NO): NO